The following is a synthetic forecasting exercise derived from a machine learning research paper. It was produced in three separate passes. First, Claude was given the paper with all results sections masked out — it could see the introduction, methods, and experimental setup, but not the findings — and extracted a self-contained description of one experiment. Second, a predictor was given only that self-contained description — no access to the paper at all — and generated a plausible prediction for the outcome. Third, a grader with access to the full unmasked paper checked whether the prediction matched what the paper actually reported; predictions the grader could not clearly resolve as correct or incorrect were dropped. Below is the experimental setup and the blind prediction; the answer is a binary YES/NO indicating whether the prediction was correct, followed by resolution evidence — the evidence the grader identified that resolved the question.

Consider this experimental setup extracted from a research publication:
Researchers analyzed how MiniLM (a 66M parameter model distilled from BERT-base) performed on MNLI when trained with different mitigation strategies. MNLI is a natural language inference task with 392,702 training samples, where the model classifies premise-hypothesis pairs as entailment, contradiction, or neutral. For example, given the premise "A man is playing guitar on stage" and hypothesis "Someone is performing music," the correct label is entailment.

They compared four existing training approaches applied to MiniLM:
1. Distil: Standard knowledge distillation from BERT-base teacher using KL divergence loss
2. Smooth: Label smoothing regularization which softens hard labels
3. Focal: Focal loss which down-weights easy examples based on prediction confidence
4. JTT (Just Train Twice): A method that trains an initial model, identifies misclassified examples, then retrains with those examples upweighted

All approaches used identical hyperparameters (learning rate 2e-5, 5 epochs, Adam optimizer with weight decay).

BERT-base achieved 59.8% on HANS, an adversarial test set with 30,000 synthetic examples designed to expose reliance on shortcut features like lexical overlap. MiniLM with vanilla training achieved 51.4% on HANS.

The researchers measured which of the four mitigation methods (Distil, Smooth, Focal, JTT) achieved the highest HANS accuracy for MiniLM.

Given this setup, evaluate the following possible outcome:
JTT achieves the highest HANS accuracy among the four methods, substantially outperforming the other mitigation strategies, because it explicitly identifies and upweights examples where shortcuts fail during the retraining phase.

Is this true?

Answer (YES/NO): NO